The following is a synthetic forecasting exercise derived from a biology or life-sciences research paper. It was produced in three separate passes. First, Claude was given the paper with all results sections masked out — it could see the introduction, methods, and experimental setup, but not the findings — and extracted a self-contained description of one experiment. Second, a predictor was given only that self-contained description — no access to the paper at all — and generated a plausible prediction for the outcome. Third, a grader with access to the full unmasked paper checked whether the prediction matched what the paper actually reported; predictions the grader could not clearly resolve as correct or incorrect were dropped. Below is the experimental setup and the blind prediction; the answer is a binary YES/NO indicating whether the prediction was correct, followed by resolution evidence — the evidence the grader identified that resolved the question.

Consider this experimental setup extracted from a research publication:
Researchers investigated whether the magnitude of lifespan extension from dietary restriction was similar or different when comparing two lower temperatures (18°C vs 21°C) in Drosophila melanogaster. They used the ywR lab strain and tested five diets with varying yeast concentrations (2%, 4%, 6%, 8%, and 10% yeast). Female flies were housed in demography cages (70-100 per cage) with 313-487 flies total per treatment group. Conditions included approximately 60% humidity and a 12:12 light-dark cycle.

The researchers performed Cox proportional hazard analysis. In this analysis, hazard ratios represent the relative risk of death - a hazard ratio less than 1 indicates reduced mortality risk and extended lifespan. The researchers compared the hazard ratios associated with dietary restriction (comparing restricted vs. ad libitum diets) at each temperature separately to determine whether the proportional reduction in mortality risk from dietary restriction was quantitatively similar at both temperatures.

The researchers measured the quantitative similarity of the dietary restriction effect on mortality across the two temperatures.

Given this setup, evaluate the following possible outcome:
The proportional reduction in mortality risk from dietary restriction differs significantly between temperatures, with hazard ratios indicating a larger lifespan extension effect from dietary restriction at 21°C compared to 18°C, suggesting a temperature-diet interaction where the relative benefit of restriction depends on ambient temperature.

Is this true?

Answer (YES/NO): NO